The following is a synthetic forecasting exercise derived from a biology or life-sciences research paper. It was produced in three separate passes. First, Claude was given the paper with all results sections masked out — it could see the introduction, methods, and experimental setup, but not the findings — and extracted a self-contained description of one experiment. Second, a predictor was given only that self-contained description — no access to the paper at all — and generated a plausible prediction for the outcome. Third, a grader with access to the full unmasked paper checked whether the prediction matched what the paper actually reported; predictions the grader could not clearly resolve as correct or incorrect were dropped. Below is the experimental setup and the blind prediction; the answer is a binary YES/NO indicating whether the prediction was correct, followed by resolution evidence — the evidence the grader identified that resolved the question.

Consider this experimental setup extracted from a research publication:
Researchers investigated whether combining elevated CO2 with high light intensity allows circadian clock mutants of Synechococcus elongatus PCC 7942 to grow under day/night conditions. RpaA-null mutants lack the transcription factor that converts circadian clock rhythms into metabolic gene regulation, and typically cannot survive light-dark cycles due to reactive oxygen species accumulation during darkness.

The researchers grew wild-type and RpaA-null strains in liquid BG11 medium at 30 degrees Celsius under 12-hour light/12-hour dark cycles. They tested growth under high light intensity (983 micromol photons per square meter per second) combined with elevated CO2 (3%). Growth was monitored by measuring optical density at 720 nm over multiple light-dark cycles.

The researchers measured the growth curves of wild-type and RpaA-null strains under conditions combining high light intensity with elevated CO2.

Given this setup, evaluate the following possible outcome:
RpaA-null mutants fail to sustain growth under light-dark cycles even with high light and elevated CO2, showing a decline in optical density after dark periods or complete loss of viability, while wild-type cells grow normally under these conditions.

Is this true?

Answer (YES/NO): NO